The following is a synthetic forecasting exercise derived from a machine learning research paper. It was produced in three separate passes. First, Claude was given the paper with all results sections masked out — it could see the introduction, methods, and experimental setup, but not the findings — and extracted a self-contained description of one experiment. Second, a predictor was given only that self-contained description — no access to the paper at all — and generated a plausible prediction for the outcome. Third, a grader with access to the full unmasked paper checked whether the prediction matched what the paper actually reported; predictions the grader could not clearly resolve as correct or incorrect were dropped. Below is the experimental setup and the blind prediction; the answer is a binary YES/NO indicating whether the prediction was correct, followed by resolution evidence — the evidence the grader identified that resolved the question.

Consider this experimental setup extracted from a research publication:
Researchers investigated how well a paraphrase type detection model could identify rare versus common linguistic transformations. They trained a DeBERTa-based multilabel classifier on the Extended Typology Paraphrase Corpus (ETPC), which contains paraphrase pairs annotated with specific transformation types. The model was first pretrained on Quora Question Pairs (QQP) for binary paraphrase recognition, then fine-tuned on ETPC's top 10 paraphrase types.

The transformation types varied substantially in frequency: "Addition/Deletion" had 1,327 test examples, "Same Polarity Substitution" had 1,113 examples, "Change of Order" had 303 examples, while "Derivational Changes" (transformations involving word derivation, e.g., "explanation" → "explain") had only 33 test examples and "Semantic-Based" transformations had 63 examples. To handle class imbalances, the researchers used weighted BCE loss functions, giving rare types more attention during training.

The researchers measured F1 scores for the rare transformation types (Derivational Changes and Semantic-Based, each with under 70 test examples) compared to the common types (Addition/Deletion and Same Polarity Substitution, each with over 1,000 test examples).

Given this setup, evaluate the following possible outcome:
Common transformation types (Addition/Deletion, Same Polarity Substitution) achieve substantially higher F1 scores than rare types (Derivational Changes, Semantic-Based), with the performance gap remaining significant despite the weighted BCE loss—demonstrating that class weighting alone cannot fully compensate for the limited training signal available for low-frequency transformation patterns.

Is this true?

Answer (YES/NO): YES